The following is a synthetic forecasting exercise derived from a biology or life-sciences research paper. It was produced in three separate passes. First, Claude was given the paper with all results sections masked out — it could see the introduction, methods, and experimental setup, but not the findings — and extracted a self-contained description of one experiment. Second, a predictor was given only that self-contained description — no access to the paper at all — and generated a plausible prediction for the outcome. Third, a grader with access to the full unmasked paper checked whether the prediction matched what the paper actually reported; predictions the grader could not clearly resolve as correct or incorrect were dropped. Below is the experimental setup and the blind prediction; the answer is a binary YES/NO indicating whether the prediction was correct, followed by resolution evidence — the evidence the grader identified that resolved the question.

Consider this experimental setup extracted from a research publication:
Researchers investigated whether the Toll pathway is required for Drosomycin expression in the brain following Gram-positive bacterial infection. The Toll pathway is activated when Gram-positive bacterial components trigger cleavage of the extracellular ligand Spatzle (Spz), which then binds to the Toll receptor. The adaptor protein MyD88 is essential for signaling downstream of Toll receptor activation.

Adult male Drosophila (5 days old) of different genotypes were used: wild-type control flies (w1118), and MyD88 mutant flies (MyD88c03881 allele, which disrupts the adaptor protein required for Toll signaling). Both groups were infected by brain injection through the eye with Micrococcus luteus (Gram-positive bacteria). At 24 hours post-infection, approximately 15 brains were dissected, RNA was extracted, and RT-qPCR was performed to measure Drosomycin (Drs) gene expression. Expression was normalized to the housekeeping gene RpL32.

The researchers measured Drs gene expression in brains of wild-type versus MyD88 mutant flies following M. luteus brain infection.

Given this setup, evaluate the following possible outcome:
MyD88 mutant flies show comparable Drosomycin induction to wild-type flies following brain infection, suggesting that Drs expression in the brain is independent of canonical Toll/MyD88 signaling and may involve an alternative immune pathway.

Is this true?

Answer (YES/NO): NO